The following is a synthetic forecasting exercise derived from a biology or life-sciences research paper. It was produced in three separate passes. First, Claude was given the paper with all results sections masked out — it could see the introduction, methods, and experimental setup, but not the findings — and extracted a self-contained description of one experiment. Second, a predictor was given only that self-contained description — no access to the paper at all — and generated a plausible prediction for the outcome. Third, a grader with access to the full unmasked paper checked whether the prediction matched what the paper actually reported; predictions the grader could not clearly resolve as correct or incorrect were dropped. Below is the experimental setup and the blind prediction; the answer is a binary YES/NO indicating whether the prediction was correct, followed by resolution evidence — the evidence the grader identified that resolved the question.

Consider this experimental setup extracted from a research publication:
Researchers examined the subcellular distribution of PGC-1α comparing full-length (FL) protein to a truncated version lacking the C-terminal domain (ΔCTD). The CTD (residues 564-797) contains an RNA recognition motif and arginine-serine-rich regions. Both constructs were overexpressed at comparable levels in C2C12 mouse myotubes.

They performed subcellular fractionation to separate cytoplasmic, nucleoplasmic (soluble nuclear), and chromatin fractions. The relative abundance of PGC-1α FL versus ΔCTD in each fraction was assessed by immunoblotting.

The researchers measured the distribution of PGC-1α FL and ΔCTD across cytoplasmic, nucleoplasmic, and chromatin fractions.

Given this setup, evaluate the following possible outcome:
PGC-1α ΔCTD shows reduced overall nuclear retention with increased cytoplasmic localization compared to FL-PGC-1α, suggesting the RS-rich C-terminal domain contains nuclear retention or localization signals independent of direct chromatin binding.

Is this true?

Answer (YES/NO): NO